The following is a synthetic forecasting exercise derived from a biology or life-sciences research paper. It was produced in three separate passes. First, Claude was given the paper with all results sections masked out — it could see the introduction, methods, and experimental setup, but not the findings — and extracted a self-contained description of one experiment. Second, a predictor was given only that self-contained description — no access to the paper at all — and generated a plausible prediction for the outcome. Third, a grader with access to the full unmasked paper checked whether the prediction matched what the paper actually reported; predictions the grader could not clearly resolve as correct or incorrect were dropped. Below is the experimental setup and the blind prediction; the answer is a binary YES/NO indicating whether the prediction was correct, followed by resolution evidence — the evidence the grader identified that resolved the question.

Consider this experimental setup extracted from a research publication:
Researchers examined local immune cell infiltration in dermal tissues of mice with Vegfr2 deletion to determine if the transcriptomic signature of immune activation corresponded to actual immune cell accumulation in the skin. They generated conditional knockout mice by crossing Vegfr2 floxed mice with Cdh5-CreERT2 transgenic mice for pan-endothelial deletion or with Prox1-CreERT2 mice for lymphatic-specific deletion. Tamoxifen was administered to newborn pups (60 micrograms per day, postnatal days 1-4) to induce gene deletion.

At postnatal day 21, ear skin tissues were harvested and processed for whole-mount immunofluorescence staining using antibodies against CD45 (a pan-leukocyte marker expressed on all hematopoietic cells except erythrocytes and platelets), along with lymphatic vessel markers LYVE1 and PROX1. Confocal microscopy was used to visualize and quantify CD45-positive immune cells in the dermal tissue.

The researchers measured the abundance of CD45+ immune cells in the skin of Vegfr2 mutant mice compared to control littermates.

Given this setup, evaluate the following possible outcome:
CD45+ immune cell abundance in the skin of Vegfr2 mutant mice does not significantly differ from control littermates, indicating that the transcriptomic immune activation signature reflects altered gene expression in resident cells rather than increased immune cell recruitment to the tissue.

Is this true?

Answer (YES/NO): YES